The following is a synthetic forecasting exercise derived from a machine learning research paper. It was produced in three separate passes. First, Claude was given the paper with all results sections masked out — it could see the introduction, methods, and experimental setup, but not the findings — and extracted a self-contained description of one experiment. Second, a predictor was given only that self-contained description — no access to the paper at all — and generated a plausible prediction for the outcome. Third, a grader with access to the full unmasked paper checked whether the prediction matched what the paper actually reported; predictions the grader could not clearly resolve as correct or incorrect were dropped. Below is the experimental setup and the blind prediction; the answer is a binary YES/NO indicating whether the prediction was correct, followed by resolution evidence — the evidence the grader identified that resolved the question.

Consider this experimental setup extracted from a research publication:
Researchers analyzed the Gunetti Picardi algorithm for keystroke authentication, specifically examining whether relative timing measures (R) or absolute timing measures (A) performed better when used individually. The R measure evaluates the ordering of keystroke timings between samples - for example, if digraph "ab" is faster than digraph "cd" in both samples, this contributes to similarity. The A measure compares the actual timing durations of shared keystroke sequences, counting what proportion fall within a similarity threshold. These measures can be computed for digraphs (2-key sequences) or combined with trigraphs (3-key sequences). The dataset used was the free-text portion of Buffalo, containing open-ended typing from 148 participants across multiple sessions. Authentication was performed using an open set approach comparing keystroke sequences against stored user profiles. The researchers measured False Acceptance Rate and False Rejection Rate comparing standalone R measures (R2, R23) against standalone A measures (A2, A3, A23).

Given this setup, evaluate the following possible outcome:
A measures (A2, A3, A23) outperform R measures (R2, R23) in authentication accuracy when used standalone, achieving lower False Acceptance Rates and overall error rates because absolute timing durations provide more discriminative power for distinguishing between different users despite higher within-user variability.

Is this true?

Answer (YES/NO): NO